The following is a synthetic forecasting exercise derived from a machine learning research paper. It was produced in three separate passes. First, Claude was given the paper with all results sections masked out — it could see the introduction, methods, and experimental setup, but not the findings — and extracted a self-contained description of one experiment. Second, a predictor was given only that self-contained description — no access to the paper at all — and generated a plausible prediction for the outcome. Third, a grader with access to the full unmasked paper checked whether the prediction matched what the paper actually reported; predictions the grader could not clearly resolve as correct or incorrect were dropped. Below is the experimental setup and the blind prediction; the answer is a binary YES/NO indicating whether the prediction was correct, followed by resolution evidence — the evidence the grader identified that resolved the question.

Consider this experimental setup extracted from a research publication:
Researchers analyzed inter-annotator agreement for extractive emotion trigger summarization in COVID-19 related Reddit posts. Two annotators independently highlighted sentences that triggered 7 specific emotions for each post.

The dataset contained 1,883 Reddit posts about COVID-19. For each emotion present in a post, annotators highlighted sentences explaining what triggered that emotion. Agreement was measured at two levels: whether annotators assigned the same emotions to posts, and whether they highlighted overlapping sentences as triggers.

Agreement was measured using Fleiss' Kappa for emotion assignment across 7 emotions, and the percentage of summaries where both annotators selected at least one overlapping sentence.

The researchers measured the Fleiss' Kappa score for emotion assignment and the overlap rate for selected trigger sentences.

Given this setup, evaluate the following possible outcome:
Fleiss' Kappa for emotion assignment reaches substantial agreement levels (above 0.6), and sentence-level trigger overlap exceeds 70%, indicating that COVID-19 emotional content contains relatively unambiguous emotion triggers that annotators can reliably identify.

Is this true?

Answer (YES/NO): NO